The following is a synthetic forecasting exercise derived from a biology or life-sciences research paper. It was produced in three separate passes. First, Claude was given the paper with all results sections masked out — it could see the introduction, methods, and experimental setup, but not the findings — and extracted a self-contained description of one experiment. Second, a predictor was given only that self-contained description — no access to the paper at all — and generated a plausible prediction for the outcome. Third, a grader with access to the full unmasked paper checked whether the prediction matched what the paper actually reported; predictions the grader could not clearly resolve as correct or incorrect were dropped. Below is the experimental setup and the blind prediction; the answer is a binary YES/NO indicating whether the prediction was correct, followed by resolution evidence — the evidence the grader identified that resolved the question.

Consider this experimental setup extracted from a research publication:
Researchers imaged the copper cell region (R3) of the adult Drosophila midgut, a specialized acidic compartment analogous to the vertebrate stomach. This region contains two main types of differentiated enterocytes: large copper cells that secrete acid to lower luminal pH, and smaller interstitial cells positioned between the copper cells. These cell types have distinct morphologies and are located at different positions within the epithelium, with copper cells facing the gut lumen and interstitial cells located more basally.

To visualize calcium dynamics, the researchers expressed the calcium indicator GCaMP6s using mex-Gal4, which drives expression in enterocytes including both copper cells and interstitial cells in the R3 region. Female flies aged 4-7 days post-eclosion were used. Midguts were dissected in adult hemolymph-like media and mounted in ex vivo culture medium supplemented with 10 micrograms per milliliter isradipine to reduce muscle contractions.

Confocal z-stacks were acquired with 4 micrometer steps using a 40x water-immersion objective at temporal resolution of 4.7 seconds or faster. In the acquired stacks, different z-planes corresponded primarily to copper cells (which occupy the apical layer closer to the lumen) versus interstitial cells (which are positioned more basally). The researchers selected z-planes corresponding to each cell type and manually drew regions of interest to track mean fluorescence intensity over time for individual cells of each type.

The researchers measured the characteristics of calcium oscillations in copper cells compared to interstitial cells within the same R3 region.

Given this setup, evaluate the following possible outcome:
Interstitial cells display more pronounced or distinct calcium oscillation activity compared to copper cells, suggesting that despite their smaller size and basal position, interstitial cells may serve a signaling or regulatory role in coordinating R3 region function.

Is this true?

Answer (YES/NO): YES